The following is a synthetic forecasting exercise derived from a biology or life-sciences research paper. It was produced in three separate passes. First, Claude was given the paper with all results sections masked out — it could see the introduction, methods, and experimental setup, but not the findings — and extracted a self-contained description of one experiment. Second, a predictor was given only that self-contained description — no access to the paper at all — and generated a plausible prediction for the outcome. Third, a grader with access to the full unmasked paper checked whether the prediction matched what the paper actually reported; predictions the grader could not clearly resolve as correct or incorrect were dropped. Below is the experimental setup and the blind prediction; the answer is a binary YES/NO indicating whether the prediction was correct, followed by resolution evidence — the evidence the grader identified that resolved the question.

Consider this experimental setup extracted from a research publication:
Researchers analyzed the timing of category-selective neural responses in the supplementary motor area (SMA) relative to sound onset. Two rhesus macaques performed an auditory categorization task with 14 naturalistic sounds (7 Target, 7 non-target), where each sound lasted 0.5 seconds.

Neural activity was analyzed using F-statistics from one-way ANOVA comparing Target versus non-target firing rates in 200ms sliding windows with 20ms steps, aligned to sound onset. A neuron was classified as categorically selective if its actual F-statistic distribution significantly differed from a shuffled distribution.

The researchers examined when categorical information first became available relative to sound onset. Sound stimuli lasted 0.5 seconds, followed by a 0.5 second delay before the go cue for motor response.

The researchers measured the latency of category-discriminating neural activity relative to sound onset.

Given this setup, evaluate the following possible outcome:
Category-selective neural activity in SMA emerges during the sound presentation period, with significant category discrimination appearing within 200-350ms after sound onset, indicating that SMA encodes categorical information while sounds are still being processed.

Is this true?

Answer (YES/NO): NO